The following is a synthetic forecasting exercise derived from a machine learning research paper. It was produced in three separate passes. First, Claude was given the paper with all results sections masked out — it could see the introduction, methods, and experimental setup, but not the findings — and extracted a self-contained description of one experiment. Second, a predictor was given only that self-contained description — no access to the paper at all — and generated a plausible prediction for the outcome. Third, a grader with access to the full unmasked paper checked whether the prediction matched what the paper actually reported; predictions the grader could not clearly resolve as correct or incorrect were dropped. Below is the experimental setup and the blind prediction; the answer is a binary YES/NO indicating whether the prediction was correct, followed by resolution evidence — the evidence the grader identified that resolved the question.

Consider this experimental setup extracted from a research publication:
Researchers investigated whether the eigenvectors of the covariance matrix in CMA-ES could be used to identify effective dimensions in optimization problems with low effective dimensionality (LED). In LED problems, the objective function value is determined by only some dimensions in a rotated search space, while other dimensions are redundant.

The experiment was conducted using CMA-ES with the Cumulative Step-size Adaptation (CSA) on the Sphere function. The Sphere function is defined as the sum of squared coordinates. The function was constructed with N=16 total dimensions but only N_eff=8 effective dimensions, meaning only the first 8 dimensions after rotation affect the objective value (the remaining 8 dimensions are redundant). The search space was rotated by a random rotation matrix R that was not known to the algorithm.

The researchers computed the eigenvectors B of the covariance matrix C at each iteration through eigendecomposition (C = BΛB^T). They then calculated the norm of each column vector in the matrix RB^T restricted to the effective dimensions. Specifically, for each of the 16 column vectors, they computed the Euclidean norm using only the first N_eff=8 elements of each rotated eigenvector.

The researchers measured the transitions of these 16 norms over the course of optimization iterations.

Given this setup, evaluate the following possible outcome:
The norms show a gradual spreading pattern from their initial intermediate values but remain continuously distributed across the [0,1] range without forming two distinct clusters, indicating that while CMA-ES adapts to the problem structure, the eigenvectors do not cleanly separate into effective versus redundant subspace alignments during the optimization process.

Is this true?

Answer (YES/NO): NO